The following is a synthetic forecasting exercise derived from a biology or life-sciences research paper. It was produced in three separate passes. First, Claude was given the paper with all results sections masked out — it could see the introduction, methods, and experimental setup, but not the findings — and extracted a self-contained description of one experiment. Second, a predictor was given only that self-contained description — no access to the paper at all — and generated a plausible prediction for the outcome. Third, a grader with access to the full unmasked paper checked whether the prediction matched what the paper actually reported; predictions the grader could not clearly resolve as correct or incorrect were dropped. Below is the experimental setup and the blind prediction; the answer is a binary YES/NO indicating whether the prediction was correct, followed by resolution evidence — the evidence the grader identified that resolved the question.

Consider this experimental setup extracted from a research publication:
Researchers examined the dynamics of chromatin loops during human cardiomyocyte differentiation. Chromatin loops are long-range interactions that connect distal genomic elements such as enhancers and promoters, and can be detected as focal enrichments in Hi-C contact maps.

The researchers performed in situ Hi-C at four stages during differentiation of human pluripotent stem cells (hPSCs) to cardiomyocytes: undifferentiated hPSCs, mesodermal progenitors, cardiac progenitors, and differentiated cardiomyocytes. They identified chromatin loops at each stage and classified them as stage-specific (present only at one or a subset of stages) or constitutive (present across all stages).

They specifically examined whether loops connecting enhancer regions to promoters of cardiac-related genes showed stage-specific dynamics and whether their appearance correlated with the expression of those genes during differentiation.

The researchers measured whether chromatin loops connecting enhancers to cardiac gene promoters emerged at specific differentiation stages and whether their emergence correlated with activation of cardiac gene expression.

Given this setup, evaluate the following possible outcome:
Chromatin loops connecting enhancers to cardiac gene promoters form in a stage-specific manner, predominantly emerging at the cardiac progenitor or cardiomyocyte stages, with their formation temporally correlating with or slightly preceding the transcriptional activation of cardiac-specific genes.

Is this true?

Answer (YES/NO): YES